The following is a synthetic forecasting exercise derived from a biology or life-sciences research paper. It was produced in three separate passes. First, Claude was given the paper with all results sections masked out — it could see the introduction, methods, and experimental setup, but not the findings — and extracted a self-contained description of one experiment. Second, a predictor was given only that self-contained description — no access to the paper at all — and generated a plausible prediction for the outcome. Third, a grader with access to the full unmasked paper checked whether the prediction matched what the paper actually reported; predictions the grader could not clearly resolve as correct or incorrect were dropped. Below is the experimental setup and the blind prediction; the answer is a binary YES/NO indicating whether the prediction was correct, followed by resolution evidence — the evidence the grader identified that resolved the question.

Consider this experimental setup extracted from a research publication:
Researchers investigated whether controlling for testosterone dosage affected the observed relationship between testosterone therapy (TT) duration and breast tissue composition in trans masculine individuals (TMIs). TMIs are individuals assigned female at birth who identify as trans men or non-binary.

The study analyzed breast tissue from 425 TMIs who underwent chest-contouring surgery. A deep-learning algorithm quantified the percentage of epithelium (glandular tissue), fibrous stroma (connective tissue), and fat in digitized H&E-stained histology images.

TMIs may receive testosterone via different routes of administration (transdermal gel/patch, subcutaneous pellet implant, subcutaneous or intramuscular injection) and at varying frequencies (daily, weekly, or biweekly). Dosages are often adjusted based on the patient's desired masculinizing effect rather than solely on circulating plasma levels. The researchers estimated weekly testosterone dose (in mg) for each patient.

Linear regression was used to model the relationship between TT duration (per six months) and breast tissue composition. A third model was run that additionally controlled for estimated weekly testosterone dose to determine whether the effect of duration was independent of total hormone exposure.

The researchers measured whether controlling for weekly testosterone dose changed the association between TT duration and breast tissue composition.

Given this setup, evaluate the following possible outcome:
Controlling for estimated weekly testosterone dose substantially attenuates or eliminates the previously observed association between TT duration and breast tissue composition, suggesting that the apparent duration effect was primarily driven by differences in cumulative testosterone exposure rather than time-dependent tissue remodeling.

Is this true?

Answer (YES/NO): NO